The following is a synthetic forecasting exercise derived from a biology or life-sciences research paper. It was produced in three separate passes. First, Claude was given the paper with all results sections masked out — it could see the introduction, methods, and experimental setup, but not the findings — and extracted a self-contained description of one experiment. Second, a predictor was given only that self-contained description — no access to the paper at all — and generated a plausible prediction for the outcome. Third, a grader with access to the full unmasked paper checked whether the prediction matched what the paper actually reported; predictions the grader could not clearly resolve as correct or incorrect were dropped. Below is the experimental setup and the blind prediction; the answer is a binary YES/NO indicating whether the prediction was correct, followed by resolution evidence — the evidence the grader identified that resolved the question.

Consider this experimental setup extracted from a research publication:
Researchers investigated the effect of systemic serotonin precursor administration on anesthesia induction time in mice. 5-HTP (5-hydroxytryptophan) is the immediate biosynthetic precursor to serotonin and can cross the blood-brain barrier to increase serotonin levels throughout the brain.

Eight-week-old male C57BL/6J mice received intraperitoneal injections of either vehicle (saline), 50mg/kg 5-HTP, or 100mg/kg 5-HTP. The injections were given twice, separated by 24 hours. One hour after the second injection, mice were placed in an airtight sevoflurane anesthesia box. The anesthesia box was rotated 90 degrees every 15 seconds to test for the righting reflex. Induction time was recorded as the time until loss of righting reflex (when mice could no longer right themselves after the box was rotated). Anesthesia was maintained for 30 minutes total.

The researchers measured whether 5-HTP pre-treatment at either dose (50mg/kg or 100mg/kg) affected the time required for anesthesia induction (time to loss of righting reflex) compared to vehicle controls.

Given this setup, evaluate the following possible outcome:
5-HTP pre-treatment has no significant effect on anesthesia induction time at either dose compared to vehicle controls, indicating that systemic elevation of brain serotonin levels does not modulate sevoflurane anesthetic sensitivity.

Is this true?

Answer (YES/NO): YES